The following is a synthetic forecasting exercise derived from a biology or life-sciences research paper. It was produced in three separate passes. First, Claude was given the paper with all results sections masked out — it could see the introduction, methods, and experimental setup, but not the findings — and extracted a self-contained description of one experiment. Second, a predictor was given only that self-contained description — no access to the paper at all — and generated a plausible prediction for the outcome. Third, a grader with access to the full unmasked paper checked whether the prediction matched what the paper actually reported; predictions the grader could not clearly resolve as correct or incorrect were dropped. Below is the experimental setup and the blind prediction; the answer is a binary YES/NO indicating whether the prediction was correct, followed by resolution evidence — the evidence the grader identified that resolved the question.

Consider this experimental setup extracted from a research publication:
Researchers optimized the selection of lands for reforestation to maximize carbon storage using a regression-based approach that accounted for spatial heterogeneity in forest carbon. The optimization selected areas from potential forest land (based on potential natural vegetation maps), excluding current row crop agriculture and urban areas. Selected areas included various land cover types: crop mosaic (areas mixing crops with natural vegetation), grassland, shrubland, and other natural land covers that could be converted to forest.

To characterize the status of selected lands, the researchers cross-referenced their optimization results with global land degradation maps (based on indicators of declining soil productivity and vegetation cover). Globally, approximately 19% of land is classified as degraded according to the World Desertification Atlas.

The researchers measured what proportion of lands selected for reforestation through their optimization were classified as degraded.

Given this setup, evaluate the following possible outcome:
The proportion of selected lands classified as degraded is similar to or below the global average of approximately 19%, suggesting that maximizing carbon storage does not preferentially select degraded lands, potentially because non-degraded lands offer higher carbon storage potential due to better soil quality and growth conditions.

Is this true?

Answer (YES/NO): YES